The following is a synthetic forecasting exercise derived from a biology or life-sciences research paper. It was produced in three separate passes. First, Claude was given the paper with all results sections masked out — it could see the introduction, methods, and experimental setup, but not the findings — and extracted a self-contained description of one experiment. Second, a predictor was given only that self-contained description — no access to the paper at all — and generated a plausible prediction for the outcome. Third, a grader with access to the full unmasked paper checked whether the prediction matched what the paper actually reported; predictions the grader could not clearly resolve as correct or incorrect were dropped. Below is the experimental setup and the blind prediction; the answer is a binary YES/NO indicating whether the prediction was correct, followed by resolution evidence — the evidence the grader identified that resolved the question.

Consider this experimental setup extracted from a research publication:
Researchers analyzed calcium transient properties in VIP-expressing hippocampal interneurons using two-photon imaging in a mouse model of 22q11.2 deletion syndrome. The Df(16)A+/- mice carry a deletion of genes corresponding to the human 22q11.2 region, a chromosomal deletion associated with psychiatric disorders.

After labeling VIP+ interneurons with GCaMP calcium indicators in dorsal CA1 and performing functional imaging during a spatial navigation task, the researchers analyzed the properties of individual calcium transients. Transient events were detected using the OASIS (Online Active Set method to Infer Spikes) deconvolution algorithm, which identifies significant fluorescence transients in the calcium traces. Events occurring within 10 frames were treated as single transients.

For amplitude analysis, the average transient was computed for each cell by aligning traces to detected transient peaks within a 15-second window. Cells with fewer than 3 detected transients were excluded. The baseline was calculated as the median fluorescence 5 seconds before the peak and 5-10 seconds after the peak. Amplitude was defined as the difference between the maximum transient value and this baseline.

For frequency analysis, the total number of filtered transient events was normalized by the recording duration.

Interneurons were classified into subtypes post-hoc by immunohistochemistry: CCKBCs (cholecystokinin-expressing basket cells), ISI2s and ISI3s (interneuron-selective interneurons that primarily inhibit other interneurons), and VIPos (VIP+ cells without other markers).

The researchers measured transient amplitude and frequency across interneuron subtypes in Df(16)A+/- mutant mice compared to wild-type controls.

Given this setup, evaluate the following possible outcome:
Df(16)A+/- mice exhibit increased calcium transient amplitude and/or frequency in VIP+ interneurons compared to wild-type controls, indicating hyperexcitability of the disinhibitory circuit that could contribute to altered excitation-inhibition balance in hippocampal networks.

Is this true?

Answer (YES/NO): NO